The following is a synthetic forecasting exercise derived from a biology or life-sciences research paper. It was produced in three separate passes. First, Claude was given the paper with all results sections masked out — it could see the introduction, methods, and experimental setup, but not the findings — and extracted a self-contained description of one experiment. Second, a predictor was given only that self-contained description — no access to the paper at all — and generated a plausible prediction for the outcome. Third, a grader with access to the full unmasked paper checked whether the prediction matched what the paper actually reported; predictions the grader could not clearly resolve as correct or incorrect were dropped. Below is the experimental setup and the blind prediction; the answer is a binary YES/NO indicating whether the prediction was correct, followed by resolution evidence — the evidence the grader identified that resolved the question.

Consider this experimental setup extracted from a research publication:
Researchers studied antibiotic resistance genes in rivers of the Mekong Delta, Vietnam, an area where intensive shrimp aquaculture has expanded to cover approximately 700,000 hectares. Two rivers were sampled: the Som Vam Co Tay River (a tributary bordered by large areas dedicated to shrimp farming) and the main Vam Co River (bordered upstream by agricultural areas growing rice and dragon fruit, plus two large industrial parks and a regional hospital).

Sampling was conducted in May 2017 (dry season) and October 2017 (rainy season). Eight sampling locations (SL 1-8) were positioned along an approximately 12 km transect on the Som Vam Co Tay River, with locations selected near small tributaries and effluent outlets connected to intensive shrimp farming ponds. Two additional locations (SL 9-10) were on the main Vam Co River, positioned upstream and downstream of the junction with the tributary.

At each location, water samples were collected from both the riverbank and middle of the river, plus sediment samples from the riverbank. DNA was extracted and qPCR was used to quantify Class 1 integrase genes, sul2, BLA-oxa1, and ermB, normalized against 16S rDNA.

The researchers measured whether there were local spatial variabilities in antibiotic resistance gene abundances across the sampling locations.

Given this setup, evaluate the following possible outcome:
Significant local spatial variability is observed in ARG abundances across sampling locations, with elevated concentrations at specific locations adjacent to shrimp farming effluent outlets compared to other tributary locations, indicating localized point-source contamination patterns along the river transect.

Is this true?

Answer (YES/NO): NO